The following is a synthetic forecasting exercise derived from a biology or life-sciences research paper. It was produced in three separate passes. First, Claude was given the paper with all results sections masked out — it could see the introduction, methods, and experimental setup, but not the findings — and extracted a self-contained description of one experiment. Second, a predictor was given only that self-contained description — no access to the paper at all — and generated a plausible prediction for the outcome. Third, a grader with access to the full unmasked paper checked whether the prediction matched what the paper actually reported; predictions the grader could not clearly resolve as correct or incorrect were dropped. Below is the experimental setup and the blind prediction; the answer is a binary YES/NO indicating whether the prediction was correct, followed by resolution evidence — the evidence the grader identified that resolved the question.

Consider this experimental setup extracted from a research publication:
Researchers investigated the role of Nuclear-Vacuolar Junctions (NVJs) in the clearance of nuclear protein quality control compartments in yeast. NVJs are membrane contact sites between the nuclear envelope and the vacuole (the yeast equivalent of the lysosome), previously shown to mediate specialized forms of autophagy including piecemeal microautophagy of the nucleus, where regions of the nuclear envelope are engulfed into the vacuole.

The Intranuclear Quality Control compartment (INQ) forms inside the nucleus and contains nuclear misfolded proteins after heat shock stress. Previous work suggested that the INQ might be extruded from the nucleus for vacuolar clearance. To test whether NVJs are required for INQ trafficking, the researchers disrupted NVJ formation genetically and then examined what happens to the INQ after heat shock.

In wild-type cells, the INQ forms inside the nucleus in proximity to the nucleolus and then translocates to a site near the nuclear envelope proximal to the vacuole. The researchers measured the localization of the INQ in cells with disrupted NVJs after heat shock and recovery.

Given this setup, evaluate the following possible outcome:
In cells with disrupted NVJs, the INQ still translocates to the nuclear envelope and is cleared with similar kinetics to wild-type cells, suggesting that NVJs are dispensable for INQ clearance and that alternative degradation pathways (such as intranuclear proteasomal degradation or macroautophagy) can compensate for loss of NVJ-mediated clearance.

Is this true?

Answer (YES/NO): NO